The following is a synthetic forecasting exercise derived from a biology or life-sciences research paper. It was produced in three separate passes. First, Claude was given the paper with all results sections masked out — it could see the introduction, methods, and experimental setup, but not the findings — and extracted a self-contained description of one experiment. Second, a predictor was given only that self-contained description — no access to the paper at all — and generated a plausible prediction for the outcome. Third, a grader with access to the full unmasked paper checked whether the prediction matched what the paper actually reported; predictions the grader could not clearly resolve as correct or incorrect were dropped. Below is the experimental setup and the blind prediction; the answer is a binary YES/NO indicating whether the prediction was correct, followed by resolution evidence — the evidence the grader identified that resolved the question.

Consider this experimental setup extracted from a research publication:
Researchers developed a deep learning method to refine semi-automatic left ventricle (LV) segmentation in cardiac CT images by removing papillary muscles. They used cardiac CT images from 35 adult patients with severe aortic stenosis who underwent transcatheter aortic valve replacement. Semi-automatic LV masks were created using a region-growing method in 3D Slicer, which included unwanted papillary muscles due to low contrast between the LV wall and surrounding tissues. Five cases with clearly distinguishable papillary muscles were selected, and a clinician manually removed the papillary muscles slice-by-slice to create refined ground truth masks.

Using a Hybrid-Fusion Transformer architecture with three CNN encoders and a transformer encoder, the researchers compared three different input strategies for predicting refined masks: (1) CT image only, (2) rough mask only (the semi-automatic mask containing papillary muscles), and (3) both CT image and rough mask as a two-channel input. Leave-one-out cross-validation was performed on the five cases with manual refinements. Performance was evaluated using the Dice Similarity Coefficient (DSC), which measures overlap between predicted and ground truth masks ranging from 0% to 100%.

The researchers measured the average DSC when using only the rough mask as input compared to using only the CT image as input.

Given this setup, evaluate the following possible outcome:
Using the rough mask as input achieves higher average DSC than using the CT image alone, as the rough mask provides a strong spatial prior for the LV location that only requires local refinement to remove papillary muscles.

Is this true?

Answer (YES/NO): YES